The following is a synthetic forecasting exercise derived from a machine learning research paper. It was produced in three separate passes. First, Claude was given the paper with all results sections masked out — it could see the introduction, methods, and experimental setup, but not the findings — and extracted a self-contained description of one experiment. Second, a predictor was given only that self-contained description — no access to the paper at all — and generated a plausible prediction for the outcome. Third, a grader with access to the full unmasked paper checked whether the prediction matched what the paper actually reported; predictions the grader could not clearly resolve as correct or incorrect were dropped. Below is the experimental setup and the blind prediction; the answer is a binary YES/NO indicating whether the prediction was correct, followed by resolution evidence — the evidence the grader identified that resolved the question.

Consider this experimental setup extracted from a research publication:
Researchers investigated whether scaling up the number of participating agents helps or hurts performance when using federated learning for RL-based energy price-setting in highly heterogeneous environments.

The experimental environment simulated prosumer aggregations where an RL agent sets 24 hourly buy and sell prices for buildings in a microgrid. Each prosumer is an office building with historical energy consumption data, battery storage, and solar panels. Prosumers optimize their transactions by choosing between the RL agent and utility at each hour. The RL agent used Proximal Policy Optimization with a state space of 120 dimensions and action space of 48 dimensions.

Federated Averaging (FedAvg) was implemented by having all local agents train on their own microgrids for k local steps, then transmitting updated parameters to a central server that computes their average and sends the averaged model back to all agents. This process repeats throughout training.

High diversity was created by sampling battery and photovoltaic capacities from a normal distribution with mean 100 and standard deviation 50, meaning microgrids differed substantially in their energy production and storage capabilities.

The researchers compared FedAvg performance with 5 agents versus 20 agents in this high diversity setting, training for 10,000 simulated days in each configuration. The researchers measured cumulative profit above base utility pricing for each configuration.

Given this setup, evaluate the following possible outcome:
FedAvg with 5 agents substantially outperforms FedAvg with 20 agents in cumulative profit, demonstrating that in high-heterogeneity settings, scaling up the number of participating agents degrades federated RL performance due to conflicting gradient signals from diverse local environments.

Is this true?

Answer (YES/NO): NO